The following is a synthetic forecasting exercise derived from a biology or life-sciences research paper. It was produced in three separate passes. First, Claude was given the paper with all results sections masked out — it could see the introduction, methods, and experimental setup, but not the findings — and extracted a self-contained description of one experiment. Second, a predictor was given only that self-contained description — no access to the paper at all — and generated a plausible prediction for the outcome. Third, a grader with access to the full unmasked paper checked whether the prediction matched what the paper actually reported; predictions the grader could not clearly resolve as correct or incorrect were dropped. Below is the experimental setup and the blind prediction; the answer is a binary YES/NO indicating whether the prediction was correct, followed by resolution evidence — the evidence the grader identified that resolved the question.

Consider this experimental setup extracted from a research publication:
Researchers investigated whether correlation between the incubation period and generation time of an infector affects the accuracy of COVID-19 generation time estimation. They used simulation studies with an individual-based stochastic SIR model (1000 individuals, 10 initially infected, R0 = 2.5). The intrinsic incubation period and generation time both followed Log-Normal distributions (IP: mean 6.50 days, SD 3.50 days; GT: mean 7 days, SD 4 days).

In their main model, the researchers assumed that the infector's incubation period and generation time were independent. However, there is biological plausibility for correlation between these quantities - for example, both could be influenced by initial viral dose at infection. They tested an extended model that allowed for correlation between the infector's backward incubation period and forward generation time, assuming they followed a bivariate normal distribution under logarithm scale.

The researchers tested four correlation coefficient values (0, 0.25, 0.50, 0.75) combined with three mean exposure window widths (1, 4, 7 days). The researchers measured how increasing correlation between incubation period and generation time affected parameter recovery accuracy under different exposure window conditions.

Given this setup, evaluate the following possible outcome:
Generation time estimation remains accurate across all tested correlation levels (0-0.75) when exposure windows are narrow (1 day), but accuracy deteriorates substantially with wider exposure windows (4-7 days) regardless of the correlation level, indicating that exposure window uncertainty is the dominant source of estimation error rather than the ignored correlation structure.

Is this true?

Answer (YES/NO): NO